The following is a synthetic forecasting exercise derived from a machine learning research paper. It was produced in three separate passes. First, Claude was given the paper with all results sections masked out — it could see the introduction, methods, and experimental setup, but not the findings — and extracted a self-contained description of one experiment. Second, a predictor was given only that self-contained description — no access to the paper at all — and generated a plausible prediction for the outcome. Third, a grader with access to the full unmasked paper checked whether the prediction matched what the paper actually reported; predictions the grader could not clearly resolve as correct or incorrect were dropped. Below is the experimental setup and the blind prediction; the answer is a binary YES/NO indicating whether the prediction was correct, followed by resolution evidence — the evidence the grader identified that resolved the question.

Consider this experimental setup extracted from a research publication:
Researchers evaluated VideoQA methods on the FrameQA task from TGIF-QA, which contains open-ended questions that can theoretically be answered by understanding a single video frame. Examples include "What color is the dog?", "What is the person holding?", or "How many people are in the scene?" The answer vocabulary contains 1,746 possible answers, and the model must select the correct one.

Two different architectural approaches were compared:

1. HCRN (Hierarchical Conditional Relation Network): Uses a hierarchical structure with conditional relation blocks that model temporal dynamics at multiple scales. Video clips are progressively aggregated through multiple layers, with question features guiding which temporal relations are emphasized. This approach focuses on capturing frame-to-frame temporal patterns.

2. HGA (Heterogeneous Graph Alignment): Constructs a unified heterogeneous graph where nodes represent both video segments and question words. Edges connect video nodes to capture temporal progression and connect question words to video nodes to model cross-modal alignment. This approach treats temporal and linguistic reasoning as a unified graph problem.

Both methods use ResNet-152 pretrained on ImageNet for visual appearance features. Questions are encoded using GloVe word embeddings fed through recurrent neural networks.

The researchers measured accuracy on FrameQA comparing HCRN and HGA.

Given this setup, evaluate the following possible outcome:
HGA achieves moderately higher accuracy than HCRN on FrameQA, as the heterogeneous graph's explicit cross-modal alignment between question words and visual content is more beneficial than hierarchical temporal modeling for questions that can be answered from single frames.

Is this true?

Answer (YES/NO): NO